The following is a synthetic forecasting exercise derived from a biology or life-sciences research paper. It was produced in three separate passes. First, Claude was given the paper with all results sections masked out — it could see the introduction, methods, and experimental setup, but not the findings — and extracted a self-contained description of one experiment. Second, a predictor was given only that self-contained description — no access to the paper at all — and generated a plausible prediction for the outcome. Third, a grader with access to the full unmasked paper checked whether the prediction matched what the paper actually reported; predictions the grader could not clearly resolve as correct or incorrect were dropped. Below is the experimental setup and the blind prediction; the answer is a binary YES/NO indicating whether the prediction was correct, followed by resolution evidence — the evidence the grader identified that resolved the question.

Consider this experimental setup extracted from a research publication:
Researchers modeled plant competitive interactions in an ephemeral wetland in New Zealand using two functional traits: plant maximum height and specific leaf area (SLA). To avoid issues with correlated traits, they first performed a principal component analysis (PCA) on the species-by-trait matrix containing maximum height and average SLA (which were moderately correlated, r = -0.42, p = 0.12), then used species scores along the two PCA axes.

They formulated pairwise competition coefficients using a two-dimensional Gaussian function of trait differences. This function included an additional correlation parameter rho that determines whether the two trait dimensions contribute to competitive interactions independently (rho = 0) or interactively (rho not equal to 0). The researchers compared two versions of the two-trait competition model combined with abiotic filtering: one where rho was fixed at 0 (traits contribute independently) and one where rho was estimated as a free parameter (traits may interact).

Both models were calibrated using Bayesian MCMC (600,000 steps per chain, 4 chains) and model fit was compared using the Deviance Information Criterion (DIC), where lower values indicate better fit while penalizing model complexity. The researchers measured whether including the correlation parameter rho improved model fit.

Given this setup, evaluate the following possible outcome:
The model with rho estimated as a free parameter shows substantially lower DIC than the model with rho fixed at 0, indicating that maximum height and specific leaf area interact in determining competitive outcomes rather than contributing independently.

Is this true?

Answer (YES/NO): NO